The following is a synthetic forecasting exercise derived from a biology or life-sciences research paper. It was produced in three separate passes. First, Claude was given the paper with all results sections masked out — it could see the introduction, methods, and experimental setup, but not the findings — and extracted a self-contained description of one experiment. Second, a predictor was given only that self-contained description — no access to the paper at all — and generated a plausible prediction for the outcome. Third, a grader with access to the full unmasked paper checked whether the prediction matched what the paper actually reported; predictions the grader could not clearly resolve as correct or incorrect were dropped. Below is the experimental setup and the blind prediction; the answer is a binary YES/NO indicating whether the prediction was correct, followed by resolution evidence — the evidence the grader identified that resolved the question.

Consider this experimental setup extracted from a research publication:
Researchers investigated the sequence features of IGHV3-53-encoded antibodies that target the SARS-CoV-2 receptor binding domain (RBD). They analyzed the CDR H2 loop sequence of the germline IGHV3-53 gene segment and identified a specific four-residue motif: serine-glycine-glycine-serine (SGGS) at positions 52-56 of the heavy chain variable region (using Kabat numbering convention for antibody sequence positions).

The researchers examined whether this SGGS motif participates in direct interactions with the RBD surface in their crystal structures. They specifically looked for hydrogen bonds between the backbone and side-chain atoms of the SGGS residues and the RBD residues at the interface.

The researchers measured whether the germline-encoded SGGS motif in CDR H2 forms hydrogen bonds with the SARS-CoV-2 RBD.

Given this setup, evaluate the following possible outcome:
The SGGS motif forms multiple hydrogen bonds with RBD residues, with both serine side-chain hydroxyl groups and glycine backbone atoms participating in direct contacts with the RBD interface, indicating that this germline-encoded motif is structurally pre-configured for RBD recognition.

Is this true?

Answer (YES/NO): NO